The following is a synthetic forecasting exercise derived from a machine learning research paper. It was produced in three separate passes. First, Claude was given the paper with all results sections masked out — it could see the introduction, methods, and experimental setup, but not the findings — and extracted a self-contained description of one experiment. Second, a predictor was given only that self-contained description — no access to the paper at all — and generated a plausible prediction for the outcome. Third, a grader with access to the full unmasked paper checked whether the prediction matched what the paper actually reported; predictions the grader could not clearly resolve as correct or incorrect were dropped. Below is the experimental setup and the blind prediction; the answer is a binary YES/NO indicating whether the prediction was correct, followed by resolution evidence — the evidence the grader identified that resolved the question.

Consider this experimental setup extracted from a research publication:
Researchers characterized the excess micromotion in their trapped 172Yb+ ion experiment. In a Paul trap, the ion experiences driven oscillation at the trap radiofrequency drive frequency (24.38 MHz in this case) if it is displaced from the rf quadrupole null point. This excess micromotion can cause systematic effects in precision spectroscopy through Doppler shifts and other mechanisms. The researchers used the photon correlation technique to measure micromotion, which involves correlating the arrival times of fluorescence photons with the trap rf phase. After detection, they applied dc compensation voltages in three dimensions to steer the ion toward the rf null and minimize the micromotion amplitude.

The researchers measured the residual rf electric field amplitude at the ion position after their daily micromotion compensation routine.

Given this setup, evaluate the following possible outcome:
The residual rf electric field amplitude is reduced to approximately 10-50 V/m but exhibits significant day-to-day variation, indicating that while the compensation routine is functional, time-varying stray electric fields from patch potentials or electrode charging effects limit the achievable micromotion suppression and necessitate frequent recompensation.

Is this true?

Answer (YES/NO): NO